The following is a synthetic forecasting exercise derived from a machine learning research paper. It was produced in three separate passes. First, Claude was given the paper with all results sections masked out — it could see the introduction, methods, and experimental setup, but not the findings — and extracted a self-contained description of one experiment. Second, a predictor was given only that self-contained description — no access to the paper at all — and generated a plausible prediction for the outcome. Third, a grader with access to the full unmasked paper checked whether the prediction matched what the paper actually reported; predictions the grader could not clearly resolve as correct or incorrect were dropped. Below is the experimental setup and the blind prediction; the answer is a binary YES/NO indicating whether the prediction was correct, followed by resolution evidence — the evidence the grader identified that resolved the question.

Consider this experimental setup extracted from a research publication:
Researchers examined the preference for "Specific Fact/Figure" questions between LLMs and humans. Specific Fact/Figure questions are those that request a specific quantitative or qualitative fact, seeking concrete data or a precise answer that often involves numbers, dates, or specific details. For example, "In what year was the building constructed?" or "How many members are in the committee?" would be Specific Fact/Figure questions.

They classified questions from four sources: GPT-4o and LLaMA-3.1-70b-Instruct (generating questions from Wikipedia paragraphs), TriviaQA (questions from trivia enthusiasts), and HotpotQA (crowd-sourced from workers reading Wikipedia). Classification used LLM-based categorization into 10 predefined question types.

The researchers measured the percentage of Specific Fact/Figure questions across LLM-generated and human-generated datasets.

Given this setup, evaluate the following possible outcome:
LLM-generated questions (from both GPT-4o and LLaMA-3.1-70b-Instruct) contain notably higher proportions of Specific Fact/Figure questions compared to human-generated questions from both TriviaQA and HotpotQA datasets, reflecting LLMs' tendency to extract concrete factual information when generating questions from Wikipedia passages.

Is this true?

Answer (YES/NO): YES